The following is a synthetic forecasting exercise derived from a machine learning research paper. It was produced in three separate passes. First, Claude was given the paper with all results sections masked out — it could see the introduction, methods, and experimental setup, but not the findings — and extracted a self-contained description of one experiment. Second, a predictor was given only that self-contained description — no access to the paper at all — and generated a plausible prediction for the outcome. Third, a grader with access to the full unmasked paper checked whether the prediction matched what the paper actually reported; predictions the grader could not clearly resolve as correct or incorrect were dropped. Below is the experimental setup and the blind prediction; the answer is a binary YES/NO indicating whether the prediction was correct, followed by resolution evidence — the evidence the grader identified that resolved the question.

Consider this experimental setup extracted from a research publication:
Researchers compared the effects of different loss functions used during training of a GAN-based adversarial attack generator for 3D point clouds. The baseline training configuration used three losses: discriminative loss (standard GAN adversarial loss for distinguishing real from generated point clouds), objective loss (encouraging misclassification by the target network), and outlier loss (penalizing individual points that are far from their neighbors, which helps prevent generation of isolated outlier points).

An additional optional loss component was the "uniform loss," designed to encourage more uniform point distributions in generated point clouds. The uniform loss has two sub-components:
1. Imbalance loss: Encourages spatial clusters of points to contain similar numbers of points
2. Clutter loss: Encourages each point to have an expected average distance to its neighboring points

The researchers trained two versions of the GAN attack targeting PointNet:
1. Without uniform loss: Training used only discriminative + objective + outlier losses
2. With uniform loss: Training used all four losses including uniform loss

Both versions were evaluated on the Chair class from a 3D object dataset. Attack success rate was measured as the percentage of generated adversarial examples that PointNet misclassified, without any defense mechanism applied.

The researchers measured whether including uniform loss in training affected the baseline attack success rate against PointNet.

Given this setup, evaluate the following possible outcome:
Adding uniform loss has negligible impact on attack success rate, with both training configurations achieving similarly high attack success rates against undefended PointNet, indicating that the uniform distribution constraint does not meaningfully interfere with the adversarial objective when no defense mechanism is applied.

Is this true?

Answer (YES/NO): YES